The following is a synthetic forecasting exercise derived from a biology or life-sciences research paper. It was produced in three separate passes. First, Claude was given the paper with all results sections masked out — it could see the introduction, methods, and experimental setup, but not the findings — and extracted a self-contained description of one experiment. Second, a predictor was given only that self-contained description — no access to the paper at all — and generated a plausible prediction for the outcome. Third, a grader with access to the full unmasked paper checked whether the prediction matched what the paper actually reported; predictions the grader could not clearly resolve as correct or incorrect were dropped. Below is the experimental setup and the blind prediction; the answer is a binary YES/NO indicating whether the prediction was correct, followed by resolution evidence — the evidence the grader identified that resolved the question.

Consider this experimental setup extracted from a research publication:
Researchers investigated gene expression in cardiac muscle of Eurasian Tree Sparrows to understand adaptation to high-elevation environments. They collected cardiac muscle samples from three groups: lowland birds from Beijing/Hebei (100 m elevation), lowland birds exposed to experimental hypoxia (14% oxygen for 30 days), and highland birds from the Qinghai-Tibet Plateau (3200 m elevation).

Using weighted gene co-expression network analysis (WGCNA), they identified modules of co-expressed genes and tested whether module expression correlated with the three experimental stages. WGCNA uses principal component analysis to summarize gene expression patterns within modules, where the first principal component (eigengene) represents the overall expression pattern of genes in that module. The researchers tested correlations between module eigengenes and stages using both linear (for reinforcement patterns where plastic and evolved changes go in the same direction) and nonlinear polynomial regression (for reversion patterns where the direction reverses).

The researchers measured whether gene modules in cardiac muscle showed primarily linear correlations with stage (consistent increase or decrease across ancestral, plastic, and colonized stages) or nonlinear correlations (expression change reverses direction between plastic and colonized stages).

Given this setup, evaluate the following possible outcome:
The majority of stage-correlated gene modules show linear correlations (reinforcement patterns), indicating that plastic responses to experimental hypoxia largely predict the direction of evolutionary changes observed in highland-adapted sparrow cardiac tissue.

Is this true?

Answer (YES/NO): NO